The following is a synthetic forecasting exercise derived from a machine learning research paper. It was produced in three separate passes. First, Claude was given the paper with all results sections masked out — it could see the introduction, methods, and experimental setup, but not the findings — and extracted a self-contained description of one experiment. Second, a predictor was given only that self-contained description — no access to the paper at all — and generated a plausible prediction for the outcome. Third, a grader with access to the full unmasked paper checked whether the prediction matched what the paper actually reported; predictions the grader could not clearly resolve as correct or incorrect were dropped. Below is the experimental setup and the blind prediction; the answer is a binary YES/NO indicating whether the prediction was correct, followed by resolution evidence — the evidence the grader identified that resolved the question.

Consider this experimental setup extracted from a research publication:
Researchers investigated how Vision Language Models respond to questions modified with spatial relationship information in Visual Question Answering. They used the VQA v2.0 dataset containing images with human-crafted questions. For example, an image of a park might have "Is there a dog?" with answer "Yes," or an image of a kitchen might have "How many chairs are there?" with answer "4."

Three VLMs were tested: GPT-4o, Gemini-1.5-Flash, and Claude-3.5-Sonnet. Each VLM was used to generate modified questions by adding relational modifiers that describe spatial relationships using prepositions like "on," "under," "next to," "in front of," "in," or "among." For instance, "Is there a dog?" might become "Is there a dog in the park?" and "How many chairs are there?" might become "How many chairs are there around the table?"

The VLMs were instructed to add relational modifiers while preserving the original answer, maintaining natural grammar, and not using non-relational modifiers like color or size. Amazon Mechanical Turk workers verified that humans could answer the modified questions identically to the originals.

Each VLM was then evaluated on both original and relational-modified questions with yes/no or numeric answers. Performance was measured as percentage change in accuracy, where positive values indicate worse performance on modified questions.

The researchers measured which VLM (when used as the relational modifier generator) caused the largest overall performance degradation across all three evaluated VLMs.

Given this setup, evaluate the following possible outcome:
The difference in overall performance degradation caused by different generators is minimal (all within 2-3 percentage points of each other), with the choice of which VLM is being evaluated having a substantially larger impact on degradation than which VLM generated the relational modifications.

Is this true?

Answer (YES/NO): NO